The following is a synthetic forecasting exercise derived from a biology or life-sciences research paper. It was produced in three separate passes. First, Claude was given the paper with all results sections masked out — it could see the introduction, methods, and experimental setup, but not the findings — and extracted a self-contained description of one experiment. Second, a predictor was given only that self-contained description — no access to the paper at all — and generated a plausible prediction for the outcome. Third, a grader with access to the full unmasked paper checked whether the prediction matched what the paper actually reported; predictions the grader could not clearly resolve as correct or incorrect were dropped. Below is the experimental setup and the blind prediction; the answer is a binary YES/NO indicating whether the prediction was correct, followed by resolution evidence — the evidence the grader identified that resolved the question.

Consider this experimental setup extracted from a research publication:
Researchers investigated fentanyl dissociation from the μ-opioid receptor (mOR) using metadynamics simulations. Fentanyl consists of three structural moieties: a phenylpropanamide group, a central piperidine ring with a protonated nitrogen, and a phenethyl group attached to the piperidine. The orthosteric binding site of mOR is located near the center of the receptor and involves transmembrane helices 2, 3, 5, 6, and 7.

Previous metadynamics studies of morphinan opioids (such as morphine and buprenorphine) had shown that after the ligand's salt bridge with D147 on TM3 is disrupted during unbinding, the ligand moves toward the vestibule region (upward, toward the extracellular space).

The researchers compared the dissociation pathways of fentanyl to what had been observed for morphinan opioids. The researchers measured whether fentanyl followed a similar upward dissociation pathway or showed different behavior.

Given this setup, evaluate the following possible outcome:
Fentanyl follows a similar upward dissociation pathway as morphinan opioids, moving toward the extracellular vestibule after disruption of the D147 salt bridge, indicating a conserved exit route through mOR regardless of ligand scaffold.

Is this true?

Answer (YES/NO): NO